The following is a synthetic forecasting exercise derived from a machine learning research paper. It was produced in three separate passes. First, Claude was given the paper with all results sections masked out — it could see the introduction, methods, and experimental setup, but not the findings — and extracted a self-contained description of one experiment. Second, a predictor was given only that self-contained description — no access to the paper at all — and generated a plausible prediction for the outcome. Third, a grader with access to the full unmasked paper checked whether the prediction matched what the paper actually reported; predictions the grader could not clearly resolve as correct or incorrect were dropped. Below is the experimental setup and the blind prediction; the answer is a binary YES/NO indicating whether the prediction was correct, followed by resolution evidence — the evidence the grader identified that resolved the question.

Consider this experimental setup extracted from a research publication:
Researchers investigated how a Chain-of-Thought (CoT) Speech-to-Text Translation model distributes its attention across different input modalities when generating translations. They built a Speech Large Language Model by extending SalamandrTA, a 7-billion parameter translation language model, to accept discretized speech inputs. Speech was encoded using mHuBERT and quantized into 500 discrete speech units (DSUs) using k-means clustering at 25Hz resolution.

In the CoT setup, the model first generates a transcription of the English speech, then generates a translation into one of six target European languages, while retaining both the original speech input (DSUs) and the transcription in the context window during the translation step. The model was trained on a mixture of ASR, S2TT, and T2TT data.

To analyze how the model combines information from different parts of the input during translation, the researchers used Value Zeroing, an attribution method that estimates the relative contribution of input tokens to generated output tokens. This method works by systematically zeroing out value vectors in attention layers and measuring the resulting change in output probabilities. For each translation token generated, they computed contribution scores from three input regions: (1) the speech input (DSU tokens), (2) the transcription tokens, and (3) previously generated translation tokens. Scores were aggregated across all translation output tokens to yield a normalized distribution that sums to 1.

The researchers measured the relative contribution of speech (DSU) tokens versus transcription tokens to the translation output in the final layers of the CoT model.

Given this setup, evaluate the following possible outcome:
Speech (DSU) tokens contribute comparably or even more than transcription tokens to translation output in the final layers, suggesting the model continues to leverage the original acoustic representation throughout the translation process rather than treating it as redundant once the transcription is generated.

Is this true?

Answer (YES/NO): NO